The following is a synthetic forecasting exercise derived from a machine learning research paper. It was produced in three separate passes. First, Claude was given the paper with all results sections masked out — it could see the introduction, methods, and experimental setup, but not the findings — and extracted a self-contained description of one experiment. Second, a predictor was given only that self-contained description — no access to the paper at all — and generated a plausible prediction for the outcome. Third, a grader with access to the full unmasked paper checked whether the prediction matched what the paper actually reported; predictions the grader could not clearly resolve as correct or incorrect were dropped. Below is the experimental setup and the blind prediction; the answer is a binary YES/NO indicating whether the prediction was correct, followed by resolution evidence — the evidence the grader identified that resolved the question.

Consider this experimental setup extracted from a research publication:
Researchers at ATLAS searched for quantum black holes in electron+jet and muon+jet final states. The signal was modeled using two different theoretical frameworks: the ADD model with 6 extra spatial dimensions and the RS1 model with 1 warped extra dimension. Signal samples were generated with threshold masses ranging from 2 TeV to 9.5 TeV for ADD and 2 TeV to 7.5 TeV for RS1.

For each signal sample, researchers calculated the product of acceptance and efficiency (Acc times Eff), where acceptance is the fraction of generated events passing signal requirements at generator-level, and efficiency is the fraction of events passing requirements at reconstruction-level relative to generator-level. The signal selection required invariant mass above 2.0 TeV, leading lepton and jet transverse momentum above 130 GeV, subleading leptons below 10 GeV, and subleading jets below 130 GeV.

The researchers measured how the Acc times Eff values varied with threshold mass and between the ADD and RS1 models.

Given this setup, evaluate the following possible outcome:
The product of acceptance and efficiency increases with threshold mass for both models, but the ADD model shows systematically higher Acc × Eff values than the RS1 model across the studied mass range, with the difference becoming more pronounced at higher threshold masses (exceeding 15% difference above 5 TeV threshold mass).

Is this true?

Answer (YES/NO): NO